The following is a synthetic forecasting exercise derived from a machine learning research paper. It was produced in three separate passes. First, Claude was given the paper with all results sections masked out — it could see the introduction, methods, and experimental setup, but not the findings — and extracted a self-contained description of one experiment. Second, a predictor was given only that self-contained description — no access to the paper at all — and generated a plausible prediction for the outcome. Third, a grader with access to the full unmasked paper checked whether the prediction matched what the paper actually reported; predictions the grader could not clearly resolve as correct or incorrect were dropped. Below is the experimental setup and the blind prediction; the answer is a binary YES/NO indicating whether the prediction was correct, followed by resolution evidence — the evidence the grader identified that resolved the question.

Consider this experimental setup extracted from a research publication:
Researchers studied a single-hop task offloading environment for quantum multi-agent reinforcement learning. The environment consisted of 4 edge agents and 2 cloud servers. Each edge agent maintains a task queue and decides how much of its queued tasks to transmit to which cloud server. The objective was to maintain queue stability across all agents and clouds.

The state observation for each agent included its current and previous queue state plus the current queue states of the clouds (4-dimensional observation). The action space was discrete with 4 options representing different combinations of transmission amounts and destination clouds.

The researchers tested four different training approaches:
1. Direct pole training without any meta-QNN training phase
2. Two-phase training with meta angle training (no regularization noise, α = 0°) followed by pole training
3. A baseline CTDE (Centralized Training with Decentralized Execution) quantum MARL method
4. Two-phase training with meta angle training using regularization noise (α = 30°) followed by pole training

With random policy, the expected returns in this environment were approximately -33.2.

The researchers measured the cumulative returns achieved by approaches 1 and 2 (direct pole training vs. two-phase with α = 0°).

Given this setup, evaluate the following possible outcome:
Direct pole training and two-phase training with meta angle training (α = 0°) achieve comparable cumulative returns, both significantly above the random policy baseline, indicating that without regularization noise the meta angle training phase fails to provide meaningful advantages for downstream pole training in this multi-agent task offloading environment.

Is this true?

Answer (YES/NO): NO